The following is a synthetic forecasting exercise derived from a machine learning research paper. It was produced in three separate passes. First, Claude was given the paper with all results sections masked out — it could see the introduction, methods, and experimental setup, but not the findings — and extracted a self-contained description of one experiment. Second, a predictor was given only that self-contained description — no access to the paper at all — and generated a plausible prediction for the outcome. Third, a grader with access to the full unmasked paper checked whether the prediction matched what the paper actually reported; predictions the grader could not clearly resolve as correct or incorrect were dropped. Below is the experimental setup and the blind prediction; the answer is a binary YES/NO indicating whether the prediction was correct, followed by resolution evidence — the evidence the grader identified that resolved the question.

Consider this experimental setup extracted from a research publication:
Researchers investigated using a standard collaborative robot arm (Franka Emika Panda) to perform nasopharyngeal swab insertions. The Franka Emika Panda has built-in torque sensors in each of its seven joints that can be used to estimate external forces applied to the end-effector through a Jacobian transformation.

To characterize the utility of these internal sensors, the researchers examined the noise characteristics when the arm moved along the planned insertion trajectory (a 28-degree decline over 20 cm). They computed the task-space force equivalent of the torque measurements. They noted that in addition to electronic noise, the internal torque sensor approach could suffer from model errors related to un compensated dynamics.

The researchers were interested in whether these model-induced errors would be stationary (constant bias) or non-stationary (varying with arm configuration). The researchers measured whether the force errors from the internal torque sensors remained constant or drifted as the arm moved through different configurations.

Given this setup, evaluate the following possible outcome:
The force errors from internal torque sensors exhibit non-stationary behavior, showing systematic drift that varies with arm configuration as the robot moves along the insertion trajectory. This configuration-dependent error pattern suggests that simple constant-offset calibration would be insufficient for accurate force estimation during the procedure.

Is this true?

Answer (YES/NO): YES